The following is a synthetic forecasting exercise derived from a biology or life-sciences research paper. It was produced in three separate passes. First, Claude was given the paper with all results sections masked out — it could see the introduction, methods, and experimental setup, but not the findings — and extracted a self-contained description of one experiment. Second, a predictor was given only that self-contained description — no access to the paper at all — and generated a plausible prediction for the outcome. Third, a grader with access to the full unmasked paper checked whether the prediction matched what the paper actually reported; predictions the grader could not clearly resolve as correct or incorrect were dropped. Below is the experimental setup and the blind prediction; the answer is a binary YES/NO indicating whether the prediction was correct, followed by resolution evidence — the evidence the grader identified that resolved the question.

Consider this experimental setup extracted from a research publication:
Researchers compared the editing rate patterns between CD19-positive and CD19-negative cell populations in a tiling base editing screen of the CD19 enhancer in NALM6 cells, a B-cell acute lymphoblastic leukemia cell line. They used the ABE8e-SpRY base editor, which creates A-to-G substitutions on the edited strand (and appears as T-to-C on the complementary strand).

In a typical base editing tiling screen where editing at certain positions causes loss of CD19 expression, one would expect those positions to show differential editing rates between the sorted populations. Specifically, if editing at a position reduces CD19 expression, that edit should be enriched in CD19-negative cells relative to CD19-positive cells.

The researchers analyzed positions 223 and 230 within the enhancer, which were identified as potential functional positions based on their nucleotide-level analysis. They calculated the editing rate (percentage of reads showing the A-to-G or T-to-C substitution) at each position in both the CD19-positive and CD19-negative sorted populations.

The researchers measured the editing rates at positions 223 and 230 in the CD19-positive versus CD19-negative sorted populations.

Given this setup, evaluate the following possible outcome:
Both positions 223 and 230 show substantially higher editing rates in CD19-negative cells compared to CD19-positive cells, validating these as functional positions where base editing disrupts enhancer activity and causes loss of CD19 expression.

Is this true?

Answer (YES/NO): YES